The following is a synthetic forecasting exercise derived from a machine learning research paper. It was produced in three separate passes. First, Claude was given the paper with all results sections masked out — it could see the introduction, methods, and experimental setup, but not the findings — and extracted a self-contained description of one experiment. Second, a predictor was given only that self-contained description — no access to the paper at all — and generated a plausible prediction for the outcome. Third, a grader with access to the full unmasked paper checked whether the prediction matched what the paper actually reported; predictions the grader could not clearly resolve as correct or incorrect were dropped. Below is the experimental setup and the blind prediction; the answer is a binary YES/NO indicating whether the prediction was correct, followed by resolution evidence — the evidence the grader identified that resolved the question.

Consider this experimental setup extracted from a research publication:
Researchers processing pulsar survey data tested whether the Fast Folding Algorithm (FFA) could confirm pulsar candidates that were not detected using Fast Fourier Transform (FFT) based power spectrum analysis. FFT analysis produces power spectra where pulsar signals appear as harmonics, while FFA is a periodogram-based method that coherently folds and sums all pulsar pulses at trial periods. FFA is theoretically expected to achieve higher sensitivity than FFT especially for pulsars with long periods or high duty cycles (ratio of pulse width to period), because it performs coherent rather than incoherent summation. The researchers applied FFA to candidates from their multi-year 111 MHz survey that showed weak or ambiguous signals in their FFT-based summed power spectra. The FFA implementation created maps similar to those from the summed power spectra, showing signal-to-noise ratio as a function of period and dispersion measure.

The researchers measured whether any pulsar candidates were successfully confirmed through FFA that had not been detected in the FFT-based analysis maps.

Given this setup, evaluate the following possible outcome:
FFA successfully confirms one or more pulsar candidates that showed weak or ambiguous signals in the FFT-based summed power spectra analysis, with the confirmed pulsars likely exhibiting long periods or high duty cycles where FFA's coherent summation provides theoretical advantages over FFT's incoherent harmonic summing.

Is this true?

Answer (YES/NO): NO